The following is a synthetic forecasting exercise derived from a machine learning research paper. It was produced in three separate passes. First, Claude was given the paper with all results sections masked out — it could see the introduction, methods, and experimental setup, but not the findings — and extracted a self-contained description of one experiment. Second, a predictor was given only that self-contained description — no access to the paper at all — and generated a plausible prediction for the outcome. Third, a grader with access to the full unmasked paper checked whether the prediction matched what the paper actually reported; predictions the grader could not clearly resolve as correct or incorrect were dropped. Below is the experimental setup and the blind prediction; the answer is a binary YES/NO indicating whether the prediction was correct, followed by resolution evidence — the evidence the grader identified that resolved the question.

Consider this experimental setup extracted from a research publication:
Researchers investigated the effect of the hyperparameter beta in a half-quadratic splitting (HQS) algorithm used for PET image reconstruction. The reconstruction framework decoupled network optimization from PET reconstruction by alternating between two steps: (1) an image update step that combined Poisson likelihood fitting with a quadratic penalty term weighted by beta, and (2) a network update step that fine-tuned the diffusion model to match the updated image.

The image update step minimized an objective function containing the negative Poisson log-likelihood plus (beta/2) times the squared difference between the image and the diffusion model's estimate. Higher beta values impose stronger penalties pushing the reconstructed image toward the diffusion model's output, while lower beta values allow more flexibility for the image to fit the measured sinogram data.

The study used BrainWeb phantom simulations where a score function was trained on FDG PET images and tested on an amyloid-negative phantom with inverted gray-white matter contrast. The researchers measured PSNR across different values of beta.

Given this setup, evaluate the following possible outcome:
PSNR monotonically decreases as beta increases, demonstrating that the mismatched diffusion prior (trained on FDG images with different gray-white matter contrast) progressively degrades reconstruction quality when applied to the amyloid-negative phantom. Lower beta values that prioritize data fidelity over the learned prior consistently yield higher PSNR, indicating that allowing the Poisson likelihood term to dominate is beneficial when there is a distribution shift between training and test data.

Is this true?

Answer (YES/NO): NO